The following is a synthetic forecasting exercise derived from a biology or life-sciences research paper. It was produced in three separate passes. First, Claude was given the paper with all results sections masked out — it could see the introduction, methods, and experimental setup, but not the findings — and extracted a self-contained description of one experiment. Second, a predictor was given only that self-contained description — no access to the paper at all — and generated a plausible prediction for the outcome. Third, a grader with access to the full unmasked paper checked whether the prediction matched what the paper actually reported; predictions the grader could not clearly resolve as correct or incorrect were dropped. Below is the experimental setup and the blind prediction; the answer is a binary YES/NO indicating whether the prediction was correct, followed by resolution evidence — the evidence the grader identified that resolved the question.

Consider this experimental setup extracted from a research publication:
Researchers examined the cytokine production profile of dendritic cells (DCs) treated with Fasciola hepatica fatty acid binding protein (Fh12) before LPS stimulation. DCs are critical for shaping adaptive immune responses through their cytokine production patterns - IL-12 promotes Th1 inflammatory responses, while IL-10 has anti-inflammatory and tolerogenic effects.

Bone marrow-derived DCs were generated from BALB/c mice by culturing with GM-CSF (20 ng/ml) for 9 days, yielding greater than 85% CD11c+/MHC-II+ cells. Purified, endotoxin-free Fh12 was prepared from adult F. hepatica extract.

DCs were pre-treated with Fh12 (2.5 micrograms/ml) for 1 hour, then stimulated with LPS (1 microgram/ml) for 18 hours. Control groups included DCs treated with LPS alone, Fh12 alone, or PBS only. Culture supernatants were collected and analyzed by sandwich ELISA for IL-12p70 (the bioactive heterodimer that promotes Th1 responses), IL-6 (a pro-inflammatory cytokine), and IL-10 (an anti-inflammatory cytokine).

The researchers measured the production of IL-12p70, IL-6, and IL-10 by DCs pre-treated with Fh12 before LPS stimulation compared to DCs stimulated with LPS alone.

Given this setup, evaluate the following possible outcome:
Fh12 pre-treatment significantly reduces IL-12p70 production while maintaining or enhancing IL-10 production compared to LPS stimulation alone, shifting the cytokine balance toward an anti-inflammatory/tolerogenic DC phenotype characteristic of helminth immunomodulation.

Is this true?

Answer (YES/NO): YES